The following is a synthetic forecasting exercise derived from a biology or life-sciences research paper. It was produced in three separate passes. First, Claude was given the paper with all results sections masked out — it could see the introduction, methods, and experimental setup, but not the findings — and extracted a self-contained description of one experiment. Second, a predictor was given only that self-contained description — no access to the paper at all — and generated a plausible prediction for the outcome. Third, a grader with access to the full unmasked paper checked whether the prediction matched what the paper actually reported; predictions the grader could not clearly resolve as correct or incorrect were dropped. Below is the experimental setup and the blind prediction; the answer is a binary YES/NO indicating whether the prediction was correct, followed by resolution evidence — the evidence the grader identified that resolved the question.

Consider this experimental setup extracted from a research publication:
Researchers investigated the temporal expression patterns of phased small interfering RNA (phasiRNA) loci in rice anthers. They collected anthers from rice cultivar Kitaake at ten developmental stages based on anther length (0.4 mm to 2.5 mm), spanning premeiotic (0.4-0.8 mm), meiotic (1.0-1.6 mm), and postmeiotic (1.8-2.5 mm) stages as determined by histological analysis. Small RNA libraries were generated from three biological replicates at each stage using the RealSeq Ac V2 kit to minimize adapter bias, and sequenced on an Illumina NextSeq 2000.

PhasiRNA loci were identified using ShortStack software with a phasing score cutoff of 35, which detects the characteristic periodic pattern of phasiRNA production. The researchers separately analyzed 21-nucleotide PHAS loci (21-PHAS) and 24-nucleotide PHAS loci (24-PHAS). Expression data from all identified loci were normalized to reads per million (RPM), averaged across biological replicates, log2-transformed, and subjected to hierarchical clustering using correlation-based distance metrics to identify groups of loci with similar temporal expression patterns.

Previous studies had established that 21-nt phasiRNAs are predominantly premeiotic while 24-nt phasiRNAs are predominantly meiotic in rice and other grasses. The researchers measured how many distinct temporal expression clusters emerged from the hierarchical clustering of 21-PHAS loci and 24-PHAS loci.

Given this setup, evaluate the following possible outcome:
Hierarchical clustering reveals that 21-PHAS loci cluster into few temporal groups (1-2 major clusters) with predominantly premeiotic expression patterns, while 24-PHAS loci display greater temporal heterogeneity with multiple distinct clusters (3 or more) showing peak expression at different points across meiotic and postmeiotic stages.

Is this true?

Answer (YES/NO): NO